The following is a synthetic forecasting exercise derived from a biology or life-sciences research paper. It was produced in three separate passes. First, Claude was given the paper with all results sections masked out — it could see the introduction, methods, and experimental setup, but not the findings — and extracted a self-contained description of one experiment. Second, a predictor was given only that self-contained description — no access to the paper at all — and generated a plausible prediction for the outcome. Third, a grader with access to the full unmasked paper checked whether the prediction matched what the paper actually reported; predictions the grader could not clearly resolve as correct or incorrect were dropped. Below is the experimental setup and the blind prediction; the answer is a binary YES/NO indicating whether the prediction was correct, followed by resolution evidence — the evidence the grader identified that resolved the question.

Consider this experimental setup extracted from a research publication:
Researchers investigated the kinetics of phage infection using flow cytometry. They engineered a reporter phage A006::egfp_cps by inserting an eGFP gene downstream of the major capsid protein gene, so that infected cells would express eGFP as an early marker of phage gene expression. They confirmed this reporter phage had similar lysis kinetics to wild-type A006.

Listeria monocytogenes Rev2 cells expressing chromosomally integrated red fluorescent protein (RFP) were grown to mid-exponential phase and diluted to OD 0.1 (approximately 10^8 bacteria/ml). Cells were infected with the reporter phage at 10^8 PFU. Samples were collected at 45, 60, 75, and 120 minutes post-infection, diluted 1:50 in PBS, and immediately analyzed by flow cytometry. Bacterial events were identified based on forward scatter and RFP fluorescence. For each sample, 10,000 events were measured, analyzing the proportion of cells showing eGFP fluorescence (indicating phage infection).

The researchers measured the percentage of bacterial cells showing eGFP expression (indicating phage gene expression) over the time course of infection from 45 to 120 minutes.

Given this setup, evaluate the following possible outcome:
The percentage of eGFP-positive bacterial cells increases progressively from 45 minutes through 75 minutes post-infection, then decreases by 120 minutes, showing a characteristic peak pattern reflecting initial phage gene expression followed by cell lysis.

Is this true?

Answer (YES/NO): YES